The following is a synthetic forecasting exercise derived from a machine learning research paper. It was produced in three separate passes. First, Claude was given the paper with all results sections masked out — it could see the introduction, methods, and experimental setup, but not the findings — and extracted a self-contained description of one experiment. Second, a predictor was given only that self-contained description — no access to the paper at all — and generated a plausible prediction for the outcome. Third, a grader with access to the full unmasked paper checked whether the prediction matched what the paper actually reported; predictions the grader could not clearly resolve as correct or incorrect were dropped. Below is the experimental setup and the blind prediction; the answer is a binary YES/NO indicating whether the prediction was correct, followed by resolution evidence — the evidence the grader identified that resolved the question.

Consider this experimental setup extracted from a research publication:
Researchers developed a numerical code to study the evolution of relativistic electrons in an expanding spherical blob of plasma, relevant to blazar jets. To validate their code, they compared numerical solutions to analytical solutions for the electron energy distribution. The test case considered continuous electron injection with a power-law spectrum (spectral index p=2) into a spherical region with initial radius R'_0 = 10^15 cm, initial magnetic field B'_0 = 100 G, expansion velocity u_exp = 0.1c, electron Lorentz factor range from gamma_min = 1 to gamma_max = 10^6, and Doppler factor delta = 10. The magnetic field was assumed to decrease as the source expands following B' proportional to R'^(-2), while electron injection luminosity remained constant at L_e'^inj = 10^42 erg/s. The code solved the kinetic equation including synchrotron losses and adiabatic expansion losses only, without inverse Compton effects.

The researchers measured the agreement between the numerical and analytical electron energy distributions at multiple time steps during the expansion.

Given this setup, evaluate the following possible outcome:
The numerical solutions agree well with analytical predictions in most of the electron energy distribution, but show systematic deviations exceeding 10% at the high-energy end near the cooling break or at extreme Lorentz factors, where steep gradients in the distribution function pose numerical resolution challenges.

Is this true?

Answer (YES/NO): NO